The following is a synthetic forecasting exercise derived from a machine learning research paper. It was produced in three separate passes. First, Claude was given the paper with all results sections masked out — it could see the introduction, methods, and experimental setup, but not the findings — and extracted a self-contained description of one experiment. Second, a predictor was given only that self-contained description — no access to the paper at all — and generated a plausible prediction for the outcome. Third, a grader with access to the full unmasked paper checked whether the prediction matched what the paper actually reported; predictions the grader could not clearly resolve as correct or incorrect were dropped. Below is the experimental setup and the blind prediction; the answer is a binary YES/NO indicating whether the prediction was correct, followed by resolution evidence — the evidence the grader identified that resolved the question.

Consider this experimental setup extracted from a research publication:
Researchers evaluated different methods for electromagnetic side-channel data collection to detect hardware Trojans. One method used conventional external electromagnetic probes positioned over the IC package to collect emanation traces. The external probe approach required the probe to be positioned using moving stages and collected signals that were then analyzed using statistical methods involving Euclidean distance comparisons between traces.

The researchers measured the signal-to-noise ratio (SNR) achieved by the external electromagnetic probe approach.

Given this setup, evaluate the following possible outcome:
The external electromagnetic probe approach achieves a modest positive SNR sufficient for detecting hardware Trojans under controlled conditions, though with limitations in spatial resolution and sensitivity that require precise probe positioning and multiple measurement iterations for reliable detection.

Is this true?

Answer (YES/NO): NO